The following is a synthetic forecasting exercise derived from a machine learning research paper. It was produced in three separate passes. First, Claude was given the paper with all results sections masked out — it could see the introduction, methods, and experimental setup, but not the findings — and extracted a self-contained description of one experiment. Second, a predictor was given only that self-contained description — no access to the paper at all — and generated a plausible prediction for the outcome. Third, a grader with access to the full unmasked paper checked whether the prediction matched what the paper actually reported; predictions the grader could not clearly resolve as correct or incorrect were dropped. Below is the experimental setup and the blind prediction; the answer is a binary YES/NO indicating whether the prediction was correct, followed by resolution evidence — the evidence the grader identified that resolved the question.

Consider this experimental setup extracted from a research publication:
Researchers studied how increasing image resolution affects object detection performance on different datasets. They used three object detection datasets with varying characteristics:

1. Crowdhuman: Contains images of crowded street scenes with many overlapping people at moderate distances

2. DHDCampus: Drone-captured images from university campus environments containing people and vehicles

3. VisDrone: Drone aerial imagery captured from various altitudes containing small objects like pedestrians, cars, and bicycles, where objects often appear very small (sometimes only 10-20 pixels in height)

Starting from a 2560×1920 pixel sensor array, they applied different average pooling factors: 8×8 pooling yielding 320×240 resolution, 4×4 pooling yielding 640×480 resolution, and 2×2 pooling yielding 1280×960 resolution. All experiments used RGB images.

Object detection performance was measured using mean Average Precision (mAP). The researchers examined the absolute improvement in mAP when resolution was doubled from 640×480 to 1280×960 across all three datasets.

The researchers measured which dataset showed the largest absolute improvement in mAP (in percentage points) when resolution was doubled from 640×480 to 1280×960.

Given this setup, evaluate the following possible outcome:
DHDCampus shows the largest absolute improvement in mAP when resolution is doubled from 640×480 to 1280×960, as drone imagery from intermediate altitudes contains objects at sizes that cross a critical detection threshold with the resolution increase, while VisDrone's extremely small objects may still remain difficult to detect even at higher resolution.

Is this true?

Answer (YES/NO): NO